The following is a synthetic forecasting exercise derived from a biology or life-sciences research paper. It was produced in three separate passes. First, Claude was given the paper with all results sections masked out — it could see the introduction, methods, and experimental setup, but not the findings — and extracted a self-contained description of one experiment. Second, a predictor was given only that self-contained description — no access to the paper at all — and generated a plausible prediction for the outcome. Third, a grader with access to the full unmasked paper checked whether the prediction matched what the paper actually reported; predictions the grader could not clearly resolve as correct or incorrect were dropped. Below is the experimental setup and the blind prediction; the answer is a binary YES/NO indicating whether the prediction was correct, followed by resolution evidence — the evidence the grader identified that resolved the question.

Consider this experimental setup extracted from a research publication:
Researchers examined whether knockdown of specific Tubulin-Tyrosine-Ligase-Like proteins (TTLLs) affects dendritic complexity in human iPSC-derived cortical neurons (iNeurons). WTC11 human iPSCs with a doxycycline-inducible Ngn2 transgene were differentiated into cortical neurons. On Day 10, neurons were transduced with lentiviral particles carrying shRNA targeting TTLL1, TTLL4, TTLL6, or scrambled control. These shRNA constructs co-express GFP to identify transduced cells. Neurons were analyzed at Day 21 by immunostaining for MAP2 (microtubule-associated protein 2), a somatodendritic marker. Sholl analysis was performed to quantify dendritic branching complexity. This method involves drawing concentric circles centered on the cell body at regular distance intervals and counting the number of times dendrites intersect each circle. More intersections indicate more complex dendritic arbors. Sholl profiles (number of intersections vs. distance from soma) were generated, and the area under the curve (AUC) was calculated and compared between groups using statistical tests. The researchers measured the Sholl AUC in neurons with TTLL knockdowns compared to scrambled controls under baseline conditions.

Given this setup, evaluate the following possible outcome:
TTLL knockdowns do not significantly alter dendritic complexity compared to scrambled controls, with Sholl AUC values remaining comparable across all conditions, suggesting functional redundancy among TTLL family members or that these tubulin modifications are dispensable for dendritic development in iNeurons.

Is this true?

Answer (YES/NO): YES